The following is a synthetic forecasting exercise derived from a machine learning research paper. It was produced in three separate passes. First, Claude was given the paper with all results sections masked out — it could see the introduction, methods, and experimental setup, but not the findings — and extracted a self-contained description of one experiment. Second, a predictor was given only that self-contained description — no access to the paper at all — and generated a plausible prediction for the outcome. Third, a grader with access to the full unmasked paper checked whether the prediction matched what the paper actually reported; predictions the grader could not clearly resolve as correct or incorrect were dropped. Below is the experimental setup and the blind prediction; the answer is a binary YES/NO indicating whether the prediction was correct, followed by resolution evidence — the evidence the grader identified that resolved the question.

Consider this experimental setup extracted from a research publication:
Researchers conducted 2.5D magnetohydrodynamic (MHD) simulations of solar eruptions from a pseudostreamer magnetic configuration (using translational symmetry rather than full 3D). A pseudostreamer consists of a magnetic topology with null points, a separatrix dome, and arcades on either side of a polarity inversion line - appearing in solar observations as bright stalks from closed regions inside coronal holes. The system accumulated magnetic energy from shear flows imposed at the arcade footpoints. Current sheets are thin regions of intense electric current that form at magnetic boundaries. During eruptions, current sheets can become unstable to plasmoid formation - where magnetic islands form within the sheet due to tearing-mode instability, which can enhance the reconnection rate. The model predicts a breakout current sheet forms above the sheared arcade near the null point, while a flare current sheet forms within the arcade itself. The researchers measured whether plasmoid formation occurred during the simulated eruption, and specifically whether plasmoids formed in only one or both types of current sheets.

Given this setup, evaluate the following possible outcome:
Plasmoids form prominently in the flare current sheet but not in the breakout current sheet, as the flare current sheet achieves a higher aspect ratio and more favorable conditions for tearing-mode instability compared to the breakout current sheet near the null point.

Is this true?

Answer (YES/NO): NO